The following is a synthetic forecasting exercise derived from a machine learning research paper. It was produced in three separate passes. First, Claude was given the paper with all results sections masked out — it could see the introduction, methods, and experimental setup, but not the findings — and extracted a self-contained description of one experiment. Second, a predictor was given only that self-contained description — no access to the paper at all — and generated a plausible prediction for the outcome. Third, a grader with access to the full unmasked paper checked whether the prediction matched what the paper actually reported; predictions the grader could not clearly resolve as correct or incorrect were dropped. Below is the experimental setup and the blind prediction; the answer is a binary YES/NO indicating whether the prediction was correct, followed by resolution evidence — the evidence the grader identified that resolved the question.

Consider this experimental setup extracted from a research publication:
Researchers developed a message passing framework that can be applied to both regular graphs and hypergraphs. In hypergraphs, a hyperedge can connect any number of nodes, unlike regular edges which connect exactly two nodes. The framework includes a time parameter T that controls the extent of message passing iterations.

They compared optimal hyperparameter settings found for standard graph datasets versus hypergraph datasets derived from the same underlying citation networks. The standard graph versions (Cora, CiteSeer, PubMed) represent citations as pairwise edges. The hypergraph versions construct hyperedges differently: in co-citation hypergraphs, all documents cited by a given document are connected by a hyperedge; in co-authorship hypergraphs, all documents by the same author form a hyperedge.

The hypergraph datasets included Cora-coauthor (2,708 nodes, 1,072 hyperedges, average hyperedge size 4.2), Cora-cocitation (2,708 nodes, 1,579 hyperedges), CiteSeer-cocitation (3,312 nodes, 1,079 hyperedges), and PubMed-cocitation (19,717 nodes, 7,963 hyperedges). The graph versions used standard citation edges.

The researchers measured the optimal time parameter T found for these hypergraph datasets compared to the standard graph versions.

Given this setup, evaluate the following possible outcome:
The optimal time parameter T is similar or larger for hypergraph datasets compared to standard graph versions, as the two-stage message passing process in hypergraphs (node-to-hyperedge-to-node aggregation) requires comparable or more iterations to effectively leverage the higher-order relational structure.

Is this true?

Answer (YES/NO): NO